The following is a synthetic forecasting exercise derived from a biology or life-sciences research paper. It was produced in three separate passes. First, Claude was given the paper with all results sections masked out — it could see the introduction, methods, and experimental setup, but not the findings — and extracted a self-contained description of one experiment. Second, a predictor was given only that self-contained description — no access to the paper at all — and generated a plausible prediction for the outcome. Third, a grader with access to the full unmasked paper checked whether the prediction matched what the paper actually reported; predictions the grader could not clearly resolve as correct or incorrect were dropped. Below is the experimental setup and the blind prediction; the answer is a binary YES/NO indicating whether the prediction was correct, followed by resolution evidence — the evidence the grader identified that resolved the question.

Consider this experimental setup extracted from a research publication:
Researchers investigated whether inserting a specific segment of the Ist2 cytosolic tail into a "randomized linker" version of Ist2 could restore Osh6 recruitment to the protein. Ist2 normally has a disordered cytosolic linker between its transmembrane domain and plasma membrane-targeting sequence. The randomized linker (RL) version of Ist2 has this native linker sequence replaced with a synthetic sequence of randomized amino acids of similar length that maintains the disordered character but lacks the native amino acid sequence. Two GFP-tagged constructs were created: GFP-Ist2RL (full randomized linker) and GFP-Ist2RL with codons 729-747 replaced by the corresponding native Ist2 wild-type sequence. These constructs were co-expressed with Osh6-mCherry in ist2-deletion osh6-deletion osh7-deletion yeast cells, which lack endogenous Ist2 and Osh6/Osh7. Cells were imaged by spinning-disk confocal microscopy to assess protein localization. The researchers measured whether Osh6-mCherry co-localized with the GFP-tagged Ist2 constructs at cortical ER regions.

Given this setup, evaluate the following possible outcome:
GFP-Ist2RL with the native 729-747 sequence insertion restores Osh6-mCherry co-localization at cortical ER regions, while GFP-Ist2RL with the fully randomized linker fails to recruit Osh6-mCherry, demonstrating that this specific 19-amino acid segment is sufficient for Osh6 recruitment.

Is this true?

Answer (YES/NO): NO